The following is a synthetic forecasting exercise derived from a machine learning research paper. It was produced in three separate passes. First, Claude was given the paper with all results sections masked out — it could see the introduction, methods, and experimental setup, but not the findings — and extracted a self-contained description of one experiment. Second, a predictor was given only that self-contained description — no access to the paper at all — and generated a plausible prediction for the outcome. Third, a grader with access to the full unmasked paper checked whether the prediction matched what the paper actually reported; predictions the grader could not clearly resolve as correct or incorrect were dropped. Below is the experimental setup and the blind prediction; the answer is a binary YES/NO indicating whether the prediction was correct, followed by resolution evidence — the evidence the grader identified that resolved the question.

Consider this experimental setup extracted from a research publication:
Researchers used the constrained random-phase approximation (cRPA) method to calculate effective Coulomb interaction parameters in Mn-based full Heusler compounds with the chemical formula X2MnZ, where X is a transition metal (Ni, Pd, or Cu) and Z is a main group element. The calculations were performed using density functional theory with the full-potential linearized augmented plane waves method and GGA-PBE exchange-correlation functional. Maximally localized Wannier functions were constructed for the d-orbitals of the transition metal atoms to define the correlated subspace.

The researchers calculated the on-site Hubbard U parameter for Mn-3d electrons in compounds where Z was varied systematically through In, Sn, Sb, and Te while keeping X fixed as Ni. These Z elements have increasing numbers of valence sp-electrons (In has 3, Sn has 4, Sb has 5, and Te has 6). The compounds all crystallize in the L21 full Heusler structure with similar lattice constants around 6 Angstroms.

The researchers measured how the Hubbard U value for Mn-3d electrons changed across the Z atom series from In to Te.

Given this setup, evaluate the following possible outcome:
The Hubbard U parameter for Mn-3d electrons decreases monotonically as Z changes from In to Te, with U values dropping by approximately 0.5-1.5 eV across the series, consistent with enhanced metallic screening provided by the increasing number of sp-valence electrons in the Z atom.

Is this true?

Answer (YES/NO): YES